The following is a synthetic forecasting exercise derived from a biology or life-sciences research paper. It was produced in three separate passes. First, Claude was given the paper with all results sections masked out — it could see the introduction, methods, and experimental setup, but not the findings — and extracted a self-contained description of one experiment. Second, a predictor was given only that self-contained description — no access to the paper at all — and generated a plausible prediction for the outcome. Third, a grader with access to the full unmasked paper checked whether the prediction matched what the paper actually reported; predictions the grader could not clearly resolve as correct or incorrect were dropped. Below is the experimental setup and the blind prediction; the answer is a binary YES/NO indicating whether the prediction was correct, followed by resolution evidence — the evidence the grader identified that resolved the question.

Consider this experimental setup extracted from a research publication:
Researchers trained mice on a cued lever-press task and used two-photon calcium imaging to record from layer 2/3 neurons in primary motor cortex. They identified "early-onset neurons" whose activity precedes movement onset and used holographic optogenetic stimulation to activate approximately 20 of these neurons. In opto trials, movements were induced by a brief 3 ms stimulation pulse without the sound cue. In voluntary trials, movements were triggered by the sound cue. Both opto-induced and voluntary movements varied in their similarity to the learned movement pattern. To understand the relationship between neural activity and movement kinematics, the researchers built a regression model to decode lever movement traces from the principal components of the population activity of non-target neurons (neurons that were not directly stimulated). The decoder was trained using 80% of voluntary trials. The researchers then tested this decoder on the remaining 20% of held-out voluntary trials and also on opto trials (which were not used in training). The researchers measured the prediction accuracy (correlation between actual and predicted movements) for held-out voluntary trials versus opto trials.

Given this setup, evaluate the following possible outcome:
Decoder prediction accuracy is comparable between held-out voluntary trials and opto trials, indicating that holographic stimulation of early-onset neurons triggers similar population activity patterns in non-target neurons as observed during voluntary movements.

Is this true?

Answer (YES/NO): NO